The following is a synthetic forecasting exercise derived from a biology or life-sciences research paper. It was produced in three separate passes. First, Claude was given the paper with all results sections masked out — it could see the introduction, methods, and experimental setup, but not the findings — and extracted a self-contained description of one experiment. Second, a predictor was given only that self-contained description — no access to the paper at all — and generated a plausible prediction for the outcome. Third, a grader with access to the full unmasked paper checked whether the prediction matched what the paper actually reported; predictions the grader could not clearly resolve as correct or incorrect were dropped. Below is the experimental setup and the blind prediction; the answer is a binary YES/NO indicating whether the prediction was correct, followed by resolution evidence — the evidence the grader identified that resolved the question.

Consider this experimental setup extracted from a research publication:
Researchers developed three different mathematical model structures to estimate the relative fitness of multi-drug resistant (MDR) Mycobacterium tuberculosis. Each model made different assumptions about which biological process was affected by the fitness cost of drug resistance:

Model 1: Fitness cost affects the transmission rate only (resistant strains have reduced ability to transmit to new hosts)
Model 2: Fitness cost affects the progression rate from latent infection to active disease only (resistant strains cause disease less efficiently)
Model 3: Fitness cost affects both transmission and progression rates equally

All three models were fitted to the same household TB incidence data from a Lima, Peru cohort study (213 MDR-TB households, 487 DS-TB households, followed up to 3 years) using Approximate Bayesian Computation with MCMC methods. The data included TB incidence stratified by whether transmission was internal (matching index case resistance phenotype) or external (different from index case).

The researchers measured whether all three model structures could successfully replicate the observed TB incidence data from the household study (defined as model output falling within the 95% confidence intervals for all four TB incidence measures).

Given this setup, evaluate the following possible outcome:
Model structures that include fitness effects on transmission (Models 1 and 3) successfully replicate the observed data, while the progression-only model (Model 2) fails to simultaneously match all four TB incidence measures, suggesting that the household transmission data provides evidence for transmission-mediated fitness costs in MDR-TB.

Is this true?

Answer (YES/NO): NO